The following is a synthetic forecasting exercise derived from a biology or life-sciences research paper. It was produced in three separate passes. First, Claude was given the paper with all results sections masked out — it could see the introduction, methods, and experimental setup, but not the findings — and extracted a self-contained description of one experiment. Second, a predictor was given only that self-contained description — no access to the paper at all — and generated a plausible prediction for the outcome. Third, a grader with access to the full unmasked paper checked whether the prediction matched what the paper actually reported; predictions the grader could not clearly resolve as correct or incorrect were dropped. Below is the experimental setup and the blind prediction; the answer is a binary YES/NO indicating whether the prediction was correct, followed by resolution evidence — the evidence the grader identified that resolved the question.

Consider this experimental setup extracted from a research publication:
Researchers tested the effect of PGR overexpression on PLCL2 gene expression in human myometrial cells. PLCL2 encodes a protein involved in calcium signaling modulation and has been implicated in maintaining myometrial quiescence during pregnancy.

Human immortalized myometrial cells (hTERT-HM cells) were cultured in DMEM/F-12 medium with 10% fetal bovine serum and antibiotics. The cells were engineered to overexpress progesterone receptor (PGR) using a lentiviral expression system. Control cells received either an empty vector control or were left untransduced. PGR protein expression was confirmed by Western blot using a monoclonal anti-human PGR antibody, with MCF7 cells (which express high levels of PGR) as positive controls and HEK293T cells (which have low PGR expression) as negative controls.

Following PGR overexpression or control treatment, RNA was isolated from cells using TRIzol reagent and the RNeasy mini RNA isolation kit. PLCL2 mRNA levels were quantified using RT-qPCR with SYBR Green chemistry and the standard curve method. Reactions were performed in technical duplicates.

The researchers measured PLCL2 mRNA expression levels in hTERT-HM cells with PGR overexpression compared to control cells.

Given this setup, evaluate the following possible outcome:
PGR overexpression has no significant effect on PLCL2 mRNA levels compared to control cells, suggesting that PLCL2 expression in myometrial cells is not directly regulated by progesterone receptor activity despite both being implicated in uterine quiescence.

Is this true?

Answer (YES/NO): NO